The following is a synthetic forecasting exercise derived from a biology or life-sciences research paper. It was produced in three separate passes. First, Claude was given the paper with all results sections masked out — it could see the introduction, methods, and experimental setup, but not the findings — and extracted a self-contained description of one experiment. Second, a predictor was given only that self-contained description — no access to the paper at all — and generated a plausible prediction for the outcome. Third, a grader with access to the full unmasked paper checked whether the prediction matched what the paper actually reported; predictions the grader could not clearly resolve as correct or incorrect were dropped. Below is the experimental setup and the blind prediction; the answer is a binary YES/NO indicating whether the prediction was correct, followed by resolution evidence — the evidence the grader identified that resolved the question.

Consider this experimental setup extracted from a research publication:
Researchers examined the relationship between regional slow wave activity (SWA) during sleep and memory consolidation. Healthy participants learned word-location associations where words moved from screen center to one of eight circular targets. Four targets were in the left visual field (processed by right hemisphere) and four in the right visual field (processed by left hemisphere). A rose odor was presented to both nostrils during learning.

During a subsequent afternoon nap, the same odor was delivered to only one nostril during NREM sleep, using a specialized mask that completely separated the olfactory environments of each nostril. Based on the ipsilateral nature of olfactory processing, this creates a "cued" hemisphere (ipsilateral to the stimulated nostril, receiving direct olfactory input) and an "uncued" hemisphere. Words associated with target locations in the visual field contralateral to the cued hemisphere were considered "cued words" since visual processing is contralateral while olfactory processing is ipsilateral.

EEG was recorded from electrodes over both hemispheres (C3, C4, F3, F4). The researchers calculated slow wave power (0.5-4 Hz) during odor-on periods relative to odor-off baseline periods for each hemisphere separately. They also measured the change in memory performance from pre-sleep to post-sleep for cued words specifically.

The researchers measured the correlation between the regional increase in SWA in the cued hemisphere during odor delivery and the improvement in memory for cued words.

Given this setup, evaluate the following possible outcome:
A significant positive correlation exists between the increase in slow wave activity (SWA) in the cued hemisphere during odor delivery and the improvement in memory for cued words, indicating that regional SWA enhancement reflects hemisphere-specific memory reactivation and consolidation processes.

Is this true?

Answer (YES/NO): NO